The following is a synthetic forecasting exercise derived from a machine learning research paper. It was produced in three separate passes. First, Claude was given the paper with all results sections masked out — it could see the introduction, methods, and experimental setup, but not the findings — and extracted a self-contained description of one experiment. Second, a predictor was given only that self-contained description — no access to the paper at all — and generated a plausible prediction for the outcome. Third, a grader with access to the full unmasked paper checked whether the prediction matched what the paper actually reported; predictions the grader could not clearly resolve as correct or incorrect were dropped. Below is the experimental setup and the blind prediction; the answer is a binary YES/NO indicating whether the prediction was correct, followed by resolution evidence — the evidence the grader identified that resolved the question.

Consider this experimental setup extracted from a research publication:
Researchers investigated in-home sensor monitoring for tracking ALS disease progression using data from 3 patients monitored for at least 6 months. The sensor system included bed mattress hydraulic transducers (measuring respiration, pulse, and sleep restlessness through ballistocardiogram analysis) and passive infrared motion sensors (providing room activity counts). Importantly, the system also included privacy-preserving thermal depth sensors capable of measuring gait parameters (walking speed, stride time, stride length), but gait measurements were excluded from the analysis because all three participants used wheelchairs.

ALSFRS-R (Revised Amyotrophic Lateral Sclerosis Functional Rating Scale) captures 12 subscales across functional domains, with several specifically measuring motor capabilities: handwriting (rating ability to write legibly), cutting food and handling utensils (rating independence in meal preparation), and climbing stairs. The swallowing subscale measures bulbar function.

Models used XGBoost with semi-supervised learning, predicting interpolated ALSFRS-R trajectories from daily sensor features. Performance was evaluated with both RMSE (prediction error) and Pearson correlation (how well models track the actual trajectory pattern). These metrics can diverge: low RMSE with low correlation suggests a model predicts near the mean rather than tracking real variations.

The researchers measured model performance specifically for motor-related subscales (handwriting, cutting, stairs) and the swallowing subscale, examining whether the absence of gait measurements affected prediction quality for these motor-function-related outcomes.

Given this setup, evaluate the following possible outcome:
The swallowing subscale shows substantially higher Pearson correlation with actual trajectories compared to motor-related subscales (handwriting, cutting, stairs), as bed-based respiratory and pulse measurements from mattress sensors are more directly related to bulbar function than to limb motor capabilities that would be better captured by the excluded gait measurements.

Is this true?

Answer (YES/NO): NO